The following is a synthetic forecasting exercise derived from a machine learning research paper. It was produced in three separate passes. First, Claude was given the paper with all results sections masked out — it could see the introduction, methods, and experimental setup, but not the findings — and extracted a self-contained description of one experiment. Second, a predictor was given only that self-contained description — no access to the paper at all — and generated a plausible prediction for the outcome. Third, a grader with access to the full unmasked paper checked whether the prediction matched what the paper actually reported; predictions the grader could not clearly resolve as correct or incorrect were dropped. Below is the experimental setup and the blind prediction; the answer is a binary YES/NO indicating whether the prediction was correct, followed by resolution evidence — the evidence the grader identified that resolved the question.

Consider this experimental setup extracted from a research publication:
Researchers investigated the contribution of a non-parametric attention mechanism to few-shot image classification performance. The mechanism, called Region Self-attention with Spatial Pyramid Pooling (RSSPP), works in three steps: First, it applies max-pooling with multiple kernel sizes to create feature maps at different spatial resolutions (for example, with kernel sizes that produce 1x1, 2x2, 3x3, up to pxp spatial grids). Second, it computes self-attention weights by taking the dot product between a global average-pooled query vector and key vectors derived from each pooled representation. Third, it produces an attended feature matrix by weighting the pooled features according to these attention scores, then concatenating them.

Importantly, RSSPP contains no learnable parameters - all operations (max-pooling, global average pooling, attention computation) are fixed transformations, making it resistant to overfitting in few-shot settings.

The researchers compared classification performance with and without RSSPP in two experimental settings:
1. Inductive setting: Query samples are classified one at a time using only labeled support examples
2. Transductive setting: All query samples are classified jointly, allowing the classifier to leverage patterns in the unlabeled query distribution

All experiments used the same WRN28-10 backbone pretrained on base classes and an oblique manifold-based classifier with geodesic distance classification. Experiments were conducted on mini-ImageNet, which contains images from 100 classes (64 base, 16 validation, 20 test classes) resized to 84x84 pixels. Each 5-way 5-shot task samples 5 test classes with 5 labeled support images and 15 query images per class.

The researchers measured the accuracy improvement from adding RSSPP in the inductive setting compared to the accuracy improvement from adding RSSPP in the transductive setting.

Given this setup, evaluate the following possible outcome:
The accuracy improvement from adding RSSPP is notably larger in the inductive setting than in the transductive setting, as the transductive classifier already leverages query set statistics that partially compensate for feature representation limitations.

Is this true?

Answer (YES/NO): YES